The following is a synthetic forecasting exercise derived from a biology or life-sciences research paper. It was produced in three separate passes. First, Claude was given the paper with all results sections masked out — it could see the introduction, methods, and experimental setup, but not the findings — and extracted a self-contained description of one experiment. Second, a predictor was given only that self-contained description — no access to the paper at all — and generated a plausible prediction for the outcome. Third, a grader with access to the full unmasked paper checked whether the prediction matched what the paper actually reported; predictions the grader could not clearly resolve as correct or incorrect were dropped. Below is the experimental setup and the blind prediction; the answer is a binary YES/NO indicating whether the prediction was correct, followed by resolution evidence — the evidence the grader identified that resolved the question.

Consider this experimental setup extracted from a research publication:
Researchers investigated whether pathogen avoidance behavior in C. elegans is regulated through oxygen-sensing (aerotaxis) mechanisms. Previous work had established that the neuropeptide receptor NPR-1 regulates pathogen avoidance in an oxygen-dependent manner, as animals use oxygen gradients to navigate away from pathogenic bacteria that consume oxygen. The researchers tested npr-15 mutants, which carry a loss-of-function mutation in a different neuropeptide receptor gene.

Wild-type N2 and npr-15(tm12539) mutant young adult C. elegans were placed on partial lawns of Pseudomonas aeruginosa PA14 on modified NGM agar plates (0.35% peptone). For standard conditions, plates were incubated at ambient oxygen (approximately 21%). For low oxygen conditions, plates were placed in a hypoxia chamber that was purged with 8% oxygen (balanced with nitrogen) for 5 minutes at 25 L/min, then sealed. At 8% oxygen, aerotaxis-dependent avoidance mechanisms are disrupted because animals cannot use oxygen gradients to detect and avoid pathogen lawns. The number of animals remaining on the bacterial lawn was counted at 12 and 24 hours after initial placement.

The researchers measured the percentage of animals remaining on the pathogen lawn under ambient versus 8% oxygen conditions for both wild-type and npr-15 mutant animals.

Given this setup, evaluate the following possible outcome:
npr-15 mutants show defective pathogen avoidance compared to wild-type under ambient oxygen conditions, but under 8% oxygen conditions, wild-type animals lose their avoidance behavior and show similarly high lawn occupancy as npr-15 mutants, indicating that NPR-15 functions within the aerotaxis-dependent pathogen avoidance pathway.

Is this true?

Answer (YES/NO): NO